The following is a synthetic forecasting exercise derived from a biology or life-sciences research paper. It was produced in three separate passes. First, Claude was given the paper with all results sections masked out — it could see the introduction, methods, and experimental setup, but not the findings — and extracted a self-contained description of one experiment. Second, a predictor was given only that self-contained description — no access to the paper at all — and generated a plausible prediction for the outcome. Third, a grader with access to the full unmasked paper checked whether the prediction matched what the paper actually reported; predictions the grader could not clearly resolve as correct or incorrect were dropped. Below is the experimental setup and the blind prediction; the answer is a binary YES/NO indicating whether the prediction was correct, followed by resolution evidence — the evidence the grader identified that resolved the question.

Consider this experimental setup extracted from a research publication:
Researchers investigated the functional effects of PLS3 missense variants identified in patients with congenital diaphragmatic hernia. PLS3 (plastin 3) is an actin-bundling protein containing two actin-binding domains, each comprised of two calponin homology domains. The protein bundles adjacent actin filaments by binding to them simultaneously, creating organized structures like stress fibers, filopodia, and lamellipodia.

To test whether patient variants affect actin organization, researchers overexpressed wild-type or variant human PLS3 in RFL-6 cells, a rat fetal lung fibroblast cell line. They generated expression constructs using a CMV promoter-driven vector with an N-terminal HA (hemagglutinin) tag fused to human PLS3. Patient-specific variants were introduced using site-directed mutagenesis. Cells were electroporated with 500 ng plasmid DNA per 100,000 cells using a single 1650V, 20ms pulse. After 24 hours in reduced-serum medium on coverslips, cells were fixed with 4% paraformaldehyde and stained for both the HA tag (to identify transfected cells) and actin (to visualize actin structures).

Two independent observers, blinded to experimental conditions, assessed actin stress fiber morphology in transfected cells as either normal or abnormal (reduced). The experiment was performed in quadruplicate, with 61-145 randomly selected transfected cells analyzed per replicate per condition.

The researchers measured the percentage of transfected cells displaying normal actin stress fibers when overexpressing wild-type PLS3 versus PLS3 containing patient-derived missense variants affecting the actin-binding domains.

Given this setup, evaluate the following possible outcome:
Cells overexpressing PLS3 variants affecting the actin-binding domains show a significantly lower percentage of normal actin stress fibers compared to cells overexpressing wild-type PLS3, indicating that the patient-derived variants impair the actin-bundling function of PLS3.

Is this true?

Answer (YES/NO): YES